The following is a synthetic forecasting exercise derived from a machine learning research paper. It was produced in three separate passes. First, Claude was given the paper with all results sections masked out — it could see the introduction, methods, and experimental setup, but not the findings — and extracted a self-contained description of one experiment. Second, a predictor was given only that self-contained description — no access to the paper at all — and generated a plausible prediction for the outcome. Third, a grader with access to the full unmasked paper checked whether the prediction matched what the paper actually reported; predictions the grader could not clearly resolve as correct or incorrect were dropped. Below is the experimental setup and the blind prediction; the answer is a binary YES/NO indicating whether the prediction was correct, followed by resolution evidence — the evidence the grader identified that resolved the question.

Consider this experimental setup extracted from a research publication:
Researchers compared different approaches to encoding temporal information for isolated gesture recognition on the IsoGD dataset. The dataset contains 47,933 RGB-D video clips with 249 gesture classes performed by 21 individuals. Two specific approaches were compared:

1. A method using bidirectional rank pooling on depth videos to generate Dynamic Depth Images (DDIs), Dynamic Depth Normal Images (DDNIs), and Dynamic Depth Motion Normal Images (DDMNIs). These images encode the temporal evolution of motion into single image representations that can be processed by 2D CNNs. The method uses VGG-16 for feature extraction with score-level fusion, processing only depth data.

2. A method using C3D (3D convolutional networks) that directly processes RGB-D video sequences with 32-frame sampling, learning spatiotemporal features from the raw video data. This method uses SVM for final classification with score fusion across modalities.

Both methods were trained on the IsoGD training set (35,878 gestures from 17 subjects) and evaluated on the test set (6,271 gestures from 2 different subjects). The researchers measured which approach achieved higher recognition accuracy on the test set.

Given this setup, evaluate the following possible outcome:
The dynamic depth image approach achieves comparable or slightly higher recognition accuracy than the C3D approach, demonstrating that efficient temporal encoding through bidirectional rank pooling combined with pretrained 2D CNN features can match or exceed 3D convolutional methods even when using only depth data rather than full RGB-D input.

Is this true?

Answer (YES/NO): NO